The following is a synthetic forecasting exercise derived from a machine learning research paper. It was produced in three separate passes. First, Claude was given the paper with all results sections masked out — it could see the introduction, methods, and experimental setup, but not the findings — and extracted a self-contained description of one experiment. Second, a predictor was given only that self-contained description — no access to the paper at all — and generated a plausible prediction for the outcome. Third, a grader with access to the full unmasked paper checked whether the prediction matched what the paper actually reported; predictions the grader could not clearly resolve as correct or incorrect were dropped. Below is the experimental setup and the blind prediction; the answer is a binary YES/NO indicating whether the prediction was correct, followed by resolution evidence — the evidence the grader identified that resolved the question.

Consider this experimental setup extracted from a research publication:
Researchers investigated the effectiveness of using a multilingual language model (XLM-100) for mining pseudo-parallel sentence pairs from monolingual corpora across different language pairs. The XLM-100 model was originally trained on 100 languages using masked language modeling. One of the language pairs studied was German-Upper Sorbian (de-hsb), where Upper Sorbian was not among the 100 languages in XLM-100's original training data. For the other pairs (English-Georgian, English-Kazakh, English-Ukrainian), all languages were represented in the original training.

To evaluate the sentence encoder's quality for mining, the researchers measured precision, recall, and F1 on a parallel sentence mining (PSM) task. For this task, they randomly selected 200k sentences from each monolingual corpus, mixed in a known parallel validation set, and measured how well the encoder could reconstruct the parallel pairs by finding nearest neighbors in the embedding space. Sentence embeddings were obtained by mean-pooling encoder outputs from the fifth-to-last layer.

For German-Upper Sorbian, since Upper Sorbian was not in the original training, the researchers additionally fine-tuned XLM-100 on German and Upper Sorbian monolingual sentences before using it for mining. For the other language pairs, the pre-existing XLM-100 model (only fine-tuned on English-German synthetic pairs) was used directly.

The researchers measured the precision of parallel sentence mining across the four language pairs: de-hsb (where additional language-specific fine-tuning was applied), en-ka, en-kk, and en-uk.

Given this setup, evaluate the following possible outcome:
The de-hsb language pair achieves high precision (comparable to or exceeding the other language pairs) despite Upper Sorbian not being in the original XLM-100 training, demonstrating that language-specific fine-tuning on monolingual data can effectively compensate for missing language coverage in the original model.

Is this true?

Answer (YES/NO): YES